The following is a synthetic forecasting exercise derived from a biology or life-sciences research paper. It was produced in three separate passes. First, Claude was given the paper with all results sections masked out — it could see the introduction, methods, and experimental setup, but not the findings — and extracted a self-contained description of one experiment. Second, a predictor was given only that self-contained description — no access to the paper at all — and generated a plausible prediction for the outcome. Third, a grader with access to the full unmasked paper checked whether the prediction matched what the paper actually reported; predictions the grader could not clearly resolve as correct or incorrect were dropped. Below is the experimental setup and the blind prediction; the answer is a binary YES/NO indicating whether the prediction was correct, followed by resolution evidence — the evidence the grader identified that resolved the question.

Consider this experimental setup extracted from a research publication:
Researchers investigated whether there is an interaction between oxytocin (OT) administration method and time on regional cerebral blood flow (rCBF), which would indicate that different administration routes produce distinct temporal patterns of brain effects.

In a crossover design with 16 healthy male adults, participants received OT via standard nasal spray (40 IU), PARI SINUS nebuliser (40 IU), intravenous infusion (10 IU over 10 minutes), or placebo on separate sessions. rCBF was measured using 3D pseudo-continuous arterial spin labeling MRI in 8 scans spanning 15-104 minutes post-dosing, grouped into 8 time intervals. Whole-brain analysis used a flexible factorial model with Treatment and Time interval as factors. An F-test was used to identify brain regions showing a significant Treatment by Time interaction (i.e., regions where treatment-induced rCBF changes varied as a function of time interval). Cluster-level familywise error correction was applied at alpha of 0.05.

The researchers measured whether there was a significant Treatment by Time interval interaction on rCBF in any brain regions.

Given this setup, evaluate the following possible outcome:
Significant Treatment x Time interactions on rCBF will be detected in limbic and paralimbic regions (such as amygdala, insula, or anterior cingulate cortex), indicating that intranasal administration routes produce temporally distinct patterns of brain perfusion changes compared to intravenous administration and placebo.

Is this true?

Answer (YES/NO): YES